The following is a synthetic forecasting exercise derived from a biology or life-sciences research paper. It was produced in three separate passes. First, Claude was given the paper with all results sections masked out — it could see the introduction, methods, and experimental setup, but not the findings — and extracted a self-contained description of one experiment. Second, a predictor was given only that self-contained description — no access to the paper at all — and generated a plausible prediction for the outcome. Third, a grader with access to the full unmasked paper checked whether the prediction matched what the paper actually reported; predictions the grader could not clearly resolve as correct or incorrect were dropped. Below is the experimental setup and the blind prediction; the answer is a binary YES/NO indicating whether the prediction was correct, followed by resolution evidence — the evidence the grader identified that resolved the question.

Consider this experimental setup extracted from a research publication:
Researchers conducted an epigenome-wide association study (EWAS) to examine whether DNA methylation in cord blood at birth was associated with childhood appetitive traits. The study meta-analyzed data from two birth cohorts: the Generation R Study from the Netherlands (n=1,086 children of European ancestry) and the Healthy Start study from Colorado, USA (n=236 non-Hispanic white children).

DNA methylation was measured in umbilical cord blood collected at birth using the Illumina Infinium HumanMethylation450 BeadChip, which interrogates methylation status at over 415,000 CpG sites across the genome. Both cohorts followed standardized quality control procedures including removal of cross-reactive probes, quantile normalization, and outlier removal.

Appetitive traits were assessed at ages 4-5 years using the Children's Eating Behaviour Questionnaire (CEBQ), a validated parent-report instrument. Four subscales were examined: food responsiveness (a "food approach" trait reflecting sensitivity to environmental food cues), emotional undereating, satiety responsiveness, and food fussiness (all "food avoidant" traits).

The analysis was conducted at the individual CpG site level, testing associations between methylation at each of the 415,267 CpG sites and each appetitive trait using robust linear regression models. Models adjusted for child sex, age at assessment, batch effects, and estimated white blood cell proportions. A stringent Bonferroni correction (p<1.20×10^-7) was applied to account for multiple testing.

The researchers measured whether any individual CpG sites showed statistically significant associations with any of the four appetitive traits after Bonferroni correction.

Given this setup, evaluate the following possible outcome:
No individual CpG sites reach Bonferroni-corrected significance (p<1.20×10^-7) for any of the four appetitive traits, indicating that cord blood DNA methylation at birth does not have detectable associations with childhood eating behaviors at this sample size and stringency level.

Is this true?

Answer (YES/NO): YES